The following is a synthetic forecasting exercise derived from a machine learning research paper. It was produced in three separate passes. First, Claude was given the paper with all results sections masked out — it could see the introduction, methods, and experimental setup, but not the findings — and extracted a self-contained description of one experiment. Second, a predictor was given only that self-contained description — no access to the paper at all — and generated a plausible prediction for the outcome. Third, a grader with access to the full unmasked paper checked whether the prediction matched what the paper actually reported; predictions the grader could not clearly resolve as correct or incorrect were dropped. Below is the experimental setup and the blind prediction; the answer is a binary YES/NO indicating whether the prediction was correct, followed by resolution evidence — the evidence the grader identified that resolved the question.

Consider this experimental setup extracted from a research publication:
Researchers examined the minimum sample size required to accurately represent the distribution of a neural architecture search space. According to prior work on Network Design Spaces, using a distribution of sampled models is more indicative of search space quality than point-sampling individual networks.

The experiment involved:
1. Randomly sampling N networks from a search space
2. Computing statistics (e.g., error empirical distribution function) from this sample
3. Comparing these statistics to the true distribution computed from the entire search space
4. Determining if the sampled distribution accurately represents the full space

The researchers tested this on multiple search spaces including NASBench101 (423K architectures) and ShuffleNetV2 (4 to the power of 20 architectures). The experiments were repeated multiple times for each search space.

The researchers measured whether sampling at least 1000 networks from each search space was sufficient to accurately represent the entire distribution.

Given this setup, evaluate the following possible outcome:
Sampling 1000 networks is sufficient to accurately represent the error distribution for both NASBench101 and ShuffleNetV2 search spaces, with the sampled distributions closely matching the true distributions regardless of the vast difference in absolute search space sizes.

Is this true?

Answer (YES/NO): YES